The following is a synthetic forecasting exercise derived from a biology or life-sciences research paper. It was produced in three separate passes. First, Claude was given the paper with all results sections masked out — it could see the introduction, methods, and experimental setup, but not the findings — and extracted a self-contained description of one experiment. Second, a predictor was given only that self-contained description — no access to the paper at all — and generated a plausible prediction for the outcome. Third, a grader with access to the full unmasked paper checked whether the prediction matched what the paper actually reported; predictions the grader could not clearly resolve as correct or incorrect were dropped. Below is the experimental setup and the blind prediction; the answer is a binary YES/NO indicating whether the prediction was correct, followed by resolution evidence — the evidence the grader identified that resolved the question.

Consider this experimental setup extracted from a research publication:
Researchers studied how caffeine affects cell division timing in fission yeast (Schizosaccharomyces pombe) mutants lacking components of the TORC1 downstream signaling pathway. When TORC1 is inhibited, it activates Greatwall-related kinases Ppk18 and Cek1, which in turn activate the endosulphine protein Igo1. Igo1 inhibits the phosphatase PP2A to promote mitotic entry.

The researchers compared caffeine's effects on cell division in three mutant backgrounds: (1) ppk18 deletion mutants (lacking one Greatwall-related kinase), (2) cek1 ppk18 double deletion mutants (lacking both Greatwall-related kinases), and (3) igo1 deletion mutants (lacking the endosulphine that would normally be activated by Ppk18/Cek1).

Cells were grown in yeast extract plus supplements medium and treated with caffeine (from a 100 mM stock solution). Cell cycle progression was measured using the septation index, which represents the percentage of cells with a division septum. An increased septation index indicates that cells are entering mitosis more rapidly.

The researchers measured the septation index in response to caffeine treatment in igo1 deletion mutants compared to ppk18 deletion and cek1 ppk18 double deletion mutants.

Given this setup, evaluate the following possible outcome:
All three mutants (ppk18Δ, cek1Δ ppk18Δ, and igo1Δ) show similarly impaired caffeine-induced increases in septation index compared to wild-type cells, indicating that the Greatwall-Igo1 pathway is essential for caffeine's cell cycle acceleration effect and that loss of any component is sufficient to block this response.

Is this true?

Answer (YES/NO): NO